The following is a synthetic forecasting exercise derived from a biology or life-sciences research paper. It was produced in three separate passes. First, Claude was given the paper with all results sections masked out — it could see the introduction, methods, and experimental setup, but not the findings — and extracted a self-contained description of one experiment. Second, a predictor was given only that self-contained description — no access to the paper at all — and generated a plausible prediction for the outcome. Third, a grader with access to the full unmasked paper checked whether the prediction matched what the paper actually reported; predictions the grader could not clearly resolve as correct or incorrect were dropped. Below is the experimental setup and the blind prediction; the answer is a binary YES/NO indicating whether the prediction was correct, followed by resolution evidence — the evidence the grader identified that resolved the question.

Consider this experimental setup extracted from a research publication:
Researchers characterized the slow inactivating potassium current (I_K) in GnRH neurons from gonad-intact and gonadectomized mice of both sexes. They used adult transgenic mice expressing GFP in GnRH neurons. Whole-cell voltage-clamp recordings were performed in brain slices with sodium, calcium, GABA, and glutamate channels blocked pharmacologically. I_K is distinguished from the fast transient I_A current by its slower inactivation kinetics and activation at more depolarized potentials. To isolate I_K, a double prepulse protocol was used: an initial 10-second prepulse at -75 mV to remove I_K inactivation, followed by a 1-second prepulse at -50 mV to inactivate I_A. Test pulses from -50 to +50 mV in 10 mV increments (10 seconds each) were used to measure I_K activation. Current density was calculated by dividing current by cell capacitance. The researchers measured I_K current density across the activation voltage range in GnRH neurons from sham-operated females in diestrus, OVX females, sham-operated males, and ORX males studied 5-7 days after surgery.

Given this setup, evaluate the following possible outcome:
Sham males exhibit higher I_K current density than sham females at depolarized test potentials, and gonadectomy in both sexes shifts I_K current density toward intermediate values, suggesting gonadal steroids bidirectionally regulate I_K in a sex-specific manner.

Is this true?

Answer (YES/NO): NO